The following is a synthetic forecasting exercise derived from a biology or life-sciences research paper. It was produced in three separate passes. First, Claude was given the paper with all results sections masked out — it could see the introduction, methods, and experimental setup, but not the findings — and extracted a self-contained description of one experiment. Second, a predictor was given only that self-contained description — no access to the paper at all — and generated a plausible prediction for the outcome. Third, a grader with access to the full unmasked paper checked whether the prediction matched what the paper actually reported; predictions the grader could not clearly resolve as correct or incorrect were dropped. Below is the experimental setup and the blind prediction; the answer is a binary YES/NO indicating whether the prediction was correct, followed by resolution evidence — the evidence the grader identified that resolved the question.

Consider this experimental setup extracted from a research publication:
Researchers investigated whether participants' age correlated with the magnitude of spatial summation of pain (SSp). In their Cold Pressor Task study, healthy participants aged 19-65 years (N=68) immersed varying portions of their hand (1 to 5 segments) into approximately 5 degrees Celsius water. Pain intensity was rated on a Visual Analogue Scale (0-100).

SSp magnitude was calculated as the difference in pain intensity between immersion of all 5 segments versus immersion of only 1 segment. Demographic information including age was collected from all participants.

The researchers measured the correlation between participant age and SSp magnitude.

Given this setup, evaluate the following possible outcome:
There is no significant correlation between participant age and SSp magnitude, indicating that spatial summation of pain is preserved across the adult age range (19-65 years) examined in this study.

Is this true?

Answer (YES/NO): YES